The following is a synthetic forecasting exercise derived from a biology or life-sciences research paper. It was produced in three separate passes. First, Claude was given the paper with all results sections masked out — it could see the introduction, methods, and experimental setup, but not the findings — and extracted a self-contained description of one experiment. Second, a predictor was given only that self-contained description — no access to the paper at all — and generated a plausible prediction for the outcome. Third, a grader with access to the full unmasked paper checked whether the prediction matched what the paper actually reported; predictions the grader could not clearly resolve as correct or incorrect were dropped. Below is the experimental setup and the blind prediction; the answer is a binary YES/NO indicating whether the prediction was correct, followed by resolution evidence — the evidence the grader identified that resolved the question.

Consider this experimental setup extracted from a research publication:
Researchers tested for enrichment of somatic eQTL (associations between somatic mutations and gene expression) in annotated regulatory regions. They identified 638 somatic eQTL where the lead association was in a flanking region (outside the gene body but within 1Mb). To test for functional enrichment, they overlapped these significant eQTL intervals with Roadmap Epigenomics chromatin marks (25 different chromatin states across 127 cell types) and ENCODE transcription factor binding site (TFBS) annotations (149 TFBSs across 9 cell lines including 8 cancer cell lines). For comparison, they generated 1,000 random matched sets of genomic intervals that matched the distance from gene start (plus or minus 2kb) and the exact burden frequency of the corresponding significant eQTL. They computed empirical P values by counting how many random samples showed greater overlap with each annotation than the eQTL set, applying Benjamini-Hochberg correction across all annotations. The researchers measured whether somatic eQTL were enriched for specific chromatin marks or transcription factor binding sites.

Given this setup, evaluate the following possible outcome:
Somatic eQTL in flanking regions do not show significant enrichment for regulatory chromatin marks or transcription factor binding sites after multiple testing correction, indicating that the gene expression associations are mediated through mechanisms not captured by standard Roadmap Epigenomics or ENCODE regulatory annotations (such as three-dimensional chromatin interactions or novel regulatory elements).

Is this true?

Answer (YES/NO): NO